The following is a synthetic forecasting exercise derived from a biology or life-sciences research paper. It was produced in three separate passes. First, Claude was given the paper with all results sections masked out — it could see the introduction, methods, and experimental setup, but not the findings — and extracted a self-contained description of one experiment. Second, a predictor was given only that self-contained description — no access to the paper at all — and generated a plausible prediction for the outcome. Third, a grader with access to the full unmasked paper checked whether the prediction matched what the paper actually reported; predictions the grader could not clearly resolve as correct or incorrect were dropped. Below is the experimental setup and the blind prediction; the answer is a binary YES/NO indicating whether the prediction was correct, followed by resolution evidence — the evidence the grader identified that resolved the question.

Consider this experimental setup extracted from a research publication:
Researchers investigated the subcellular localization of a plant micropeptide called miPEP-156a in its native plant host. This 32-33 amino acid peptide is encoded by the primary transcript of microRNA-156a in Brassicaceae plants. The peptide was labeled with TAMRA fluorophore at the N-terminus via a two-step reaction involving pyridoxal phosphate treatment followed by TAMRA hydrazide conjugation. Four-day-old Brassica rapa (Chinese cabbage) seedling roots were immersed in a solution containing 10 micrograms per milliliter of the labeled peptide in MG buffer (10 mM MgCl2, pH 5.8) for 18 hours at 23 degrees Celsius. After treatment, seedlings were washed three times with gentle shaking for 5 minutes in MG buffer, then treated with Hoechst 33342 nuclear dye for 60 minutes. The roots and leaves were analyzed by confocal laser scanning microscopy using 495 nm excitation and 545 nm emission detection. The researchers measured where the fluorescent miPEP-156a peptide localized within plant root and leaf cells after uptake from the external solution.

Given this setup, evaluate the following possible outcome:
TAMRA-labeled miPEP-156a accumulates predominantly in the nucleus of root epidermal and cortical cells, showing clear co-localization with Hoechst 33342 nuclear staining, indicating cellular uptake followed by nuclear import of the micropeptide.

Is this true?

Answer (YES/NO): NO